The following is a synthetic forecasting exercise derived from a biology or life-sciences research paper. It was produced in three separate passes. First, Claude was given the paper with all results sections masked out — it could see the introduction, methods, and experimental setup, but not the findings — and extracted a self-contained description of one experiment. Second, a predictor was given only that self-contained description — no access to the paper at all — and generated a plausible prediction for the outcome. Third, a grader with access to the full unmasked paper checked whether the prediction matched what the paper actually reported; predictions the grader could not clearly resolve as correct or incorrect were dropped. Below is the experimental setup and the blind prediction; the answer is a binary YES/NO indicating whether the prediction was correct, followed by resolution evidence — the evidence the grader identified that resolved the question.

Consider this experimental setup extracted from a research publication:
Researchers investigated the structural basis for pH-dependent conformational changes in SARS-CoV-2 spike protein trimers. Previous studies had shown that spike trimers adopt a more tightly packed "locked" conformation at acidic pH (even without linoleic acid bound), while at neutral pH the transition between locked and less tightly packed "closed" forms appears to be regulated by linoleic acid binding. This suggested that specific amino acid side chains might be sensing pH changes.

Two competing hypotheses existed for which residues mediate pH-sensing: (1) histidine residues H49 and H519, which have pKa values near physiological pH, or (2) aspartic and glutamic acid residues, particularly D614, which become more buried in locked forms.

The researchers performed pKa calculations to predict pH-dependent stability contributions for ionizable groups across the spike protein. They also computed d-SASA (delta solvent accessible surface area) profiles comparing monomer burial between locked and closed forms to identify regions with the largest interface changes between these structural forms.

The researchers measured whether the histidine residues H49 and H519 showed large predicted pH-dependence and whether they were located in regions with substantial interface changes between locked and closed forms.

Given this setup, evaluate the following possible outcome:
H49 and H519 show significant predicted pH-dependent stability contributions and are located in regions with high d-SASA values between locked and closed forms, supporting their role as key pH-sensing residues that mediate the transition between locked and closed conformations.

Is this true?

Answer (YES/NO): NO